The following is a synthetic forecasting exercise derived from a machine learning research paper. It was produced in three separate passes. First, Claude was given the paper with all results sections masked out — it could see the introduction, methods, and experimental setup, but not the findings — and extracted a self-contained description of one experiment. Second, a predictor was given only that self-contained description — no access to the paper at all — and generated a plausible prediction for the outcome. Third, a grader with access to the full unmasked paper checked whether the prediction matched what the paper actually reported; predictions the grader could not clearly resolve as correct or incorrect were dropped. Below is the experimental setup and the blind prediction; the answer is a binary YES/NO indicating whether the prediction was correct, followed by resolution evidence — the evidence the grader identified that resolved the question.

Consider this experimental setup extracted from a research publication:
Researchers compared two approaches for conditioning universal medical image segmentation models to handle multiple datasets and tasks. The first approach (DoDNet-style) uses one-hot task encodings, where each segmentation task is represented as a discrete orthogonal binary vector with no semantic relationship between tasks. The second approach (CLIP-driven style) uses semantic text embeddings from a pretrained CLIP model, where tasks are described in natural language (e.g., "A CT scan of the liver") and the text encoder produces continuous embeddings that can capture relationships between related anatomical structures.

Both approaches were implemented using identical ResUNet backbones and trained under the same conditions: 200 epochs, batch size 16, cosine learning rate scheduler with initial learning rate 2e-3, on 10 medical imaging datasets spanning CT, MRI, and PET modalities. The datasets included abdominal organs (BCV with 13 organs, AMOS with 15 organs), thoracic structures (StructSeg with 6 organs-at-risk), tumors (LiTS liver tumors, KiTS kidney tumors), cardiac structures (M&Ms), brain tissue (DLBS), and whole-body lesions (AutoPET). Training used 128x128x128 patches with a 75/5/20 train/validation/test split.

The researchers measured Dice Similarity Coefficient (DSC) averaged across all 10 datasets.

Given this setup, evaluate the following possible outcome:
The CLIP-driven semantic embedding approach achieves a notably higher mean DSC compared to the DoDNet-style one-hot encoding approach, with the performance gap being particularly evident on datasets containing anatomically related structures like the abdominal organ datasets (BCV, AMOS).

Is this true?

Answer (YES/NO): NO